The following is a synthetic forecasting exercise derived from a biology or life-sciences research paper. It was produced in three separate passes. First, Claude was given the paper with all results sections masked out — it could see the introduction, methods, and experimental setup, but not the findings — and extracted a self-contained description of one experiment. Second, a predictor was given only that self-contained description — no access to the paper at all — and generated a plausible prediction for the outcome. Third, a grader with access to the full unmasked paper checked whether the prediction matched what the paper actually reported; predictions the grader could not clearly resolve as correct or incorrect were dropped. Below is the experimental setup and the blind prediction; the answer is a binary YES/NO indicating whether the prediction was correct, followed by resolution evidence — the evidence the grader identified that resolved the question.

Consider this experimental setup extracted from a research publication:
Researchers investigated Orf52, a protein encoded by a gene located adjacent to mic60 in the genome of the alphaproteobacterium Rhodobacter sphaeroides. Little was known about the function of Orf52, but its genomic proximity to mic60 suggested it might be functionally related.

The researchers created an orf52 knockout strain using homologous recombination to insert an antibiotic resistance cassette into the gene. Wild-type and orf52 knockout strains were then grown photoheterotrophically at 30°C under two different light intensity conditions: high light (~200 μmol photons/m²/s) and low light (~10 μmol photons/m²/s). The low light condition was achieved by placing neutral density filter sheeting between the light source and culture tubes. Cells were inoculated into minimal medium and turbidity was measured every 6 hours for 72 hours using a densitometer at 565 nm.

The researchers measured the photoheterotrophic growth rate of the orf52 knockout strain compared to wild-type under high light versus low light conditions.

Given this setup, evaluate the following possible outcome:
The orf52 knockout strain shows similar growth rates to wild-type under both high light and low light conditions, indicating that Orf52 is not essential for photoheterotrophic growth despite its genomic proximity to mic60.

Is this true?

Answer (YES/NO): NO